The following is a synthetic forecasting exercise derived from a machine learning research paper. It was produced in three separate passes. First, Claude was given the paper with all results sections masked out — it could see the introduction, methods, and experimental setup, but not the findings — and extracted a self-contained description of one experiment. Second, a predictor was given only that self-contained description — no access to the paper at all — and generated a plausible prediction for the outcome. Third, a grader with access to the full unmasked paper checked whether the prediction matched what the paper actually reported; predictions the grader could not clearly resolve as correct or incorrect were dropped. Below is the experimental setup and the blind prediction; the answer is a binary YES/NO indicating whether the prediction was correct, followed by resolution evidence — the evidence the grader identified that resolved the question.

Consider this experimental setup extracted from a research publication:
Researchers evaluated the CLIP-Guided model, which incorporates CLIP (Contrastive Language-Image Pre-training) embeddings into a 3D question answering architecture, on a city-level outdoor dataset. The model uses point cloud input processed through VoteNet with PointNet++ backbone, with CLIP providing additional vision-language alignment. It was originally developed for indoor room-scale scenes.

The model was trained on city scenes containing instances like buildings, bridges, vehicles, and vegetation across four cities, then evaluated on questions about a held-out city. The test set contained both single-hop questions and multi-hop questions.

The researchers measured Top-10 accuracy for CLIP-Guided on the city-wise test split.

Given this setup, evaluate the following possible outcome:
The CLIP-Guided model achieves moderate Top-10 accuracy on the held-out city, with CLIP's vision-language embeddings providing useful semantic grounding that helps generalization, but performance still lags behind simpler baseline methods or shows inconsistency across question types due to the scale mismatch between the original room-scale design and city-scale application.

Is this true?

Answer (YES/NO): NO